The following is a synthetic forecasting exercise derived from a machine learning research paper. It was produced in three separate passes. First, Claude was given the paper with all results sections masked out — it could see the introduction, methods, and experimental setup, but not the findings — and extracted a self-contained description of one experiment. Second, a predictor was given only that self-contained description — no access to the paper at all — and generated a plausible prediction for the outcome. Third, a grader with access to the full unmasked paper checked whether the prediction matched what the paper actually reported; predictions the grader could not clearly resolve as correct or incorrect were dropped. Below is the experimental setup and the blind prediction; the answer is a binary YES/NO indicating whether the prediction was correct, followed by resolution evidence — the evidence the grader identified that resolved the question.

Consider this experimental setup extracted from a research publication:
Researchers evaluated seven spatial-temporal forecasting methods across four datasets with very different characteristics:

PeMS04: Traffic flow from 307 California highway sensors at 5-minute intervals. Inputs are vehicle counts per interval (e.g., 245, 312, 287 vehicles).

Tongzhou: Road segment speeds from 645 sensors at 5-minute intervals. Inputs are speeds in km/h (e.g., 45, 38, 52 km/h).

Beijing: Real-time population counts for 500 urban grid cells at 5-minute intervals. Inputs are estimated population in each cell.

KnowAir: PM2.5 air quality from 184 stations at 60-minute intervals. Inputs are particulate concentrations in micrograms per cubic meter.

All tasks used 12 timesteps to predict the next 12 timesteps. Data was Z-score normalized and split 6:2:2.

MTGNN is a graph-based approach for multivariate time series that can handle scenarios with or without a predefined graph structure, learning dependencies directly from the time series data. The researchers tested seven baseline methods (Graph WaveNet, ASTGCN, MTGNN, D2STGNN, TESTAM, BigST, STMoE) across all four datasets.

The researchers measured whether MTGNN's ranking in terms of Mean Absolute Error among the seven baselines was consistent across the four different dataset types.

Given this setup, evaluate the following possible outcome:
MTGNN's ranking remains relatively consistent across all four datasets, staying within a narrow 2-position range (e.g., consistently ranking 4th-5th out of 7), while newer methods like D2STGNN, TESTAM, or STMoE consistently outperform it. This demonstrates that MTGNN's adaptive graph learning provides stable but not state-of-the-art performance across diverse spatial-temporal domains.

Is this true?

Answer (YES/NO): NO